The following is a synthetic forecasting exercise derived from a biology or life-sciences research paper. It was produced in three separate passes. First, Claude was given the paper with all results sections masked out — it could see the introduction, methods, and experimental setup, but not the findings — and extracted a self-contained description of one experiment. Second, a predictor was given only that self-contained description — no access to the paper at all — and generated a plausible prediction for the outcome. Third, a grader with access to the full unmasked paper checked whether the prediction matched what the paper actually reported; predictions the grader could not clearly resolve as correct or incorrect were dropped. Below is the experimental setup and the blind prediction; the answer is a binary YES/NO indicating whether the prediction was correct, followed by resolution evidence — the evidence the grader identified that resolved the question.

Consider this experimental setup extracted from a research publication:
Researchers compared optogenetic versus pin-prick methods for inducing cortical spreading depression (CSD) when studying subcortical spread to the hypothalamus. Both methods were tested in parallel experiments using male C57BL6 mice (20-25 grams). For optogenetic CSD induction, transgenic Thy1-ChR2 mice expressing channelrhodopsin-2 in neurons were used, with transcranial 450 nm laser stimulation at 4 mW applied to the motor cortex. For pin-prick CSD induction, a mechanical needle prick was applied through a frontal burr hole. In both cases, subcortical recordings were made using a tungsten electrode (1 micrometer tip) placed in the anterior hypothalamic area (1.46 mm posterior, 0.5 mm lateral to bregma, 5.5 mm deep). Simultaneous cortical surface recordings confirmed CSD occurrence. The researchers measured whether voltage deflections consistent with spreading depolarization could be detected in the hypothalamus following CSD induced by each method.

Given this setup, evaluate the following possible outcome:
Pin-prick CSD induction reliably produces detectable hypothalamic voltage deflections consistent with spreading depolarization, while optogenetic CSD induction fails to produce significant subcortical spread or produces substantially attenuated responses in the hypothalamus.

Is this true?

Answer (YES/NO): NO